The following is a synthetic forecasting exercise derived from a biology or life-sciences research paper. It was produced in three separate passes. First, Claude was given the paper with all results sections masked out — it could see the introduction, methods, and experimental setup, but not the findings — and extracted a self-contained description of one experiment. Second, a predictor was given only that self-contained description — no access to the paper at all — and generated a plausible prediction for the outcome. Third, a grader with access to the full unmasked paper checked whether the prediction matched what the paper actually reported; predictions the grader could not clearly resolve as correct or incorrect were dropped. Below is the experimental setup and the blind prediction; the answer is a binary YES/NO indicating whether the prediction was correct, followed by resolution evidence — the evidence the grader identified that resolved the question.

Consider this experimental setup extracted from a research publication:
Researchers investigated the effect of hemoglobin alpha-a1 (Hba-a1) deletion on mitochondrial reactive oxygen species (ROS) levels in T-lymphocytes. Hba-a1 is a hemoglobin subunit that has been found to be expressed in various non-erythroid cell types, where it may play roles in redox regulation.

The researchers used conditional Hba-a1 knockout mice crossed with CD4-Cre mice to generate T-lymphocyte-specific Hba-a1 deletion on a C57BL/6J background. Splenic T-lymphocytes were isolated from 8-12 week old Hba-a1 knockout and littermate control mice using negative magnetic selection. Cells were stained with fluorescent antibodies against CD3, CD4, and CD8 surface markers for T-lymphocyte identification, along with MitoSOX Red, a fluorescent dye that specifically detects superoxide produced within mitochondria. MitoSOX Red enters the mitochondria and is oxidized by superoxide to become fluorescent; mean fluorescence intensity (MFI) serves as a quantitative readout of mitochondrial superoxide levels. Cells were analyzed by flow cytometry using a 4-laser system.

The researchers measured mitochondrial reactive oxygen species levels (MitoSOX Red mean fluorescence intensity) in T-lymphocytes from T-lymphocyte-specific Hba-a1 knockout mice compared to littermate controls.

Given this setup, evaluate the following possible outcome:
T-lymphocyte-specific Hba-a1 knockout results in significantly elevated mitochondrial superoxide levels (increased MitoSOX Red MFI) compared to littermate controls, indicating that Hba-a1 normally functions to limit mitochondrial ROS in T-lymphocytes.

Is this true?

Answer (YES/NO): YES